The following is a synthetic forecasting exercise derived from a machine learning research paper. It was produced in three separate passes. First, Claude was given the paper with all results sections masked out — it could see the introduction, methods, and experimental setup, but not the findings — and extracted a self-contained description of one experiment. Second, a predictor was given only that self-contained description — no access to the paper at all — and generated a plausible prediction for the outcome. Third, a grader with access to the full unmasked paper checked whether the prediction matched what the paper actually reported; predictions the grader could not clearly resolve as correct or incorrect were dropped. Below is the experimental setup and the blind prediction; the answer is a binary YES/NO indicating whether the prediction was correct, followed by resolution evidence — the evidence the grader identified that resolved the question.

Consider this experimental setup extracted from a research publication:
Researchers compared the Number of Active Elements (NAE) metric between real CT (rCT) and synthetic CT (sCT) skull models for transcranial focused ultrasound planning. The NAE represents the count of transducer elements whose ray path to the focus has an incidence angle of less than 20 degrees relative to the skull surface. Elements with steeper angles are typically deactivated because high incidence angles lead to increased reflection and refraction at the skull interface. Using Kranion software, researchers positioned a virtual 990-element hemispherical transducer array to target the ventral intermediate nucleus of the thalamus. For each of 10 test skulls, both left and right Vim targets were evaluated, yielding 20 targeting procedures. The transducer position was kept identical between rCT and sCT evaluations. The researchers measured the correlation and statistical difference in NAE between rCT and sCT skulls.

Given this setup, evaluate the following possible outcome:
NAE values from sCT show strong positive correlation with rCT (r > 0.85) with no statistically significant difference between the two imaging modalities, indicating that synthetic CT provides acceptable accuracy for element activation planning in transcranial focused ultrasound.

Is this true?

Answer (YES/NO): YES